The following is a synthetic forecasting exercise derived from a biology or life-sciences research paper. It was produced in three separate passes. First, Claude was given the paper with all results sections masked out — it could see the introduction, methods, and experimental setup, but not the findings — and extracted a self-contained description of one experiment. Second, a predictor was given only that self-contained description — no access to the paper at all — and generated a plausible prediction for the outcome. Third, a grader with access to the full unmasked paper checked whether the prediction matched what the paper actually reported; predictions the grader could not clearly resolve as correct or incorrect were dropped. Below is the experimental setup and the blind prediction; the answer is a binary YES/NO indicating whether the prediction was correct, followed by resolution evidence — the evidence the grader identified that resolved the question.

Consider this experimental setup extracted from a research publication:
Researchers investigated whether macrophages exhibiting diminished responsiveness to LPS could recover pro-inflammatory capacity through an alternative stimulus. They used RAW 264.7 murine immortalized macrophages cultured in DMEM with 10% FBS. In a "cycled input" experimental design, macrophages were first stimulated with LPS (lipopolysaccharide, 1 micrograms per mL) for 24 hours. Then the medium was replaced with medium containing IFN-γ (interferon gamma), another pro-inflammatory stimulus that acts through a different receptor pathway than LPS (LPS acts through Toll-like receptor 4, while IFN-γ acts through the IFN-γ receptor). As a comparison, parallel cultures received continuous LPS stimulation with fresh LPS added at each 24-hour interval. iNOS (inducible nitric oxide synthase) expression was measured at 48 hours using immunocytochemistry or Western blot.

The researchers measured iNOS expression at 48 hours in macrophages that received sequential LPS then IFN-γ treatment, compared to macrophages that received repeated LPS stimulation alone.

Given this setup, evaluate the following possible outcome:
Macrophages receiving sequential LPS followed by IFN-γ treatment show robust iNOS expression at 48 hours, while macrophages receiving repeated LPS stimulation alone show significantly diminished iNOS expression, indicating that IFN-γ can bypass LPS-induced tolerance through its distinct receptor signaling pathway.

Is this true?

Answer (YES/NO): YES